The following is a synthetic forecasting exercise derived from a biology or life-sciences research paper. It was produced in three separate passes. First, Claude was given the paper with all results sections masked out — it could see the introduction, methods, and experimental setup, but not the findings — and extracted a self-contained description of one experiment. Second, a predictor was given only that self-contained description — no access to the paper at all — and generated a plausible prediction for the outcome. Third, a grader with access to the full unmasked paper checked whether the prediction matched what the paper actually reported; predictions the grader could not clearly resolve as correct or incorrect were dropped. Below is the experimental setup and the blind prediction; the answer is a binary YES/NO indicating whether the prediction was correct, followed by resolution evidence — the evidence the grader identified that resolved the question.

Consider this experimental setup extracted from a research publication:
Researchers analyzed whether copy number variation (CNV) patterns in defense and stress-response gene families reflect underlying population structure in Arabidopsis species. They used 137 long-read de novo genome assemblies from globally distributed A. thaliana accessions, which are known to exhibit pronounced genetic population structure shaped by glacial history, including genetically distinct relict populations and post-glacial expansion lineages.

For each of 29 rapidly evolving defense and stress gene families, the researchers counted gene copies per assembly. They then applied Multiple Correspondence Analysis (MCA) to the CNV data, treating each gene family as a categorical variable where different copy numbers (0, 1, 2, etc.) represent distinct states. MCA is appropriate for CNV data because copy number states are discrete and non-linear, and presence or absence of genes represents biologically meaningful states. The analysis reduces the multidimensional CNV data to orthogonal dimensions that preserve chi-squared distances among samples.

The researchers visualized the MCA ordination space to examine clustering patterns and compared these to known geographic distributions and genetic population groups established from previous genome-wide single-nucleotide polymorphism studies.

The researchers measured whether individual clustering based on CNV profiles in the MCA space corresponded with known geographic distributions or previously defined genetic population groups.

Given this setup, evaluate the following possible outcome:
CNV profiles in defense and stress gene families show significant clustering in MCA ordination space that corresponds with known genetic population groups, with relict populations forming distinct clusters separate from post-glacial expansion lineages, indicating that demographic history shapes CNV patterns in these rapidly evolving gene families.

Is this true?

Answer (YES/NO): YES